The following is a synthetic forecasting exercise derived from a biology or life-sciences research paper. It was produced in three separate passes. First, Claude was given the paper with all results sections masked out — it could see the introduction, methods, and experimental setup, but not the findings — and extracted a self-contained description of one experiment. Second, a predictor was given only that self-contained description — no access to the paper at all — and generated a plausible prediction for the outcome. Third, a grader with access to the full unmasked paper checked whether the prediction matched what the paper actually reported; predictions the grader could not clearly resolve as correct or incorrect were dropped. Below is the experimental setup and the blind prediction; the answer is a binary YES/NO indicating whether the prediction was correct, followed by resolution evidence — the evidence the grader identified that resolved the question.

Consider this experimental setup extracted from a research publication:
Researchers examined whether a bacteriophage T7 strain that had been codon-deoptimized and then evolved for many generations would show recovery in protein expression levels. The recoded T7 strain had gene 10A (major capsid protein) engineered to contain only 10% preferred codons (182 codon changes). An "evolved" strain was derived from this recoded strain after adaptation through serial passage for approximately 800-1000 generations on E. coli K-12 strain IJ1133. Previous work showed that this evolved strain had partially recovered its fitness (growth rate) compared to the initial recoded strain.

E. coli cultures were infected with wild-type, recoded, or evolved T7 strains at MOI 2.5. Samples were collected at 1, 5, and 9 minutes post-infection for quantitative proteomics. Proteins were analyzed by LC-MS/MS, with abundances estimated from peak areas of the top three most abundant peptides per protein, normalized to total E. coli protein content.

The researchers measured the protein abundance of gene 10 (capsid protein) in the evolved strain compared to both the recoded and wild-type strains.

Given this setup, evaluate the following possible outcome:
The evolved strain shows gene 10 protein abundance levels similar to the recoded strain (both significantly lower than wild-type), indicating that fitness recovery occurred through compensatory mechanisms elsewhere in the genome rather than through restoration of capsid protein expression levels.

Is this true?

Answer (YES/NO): NO